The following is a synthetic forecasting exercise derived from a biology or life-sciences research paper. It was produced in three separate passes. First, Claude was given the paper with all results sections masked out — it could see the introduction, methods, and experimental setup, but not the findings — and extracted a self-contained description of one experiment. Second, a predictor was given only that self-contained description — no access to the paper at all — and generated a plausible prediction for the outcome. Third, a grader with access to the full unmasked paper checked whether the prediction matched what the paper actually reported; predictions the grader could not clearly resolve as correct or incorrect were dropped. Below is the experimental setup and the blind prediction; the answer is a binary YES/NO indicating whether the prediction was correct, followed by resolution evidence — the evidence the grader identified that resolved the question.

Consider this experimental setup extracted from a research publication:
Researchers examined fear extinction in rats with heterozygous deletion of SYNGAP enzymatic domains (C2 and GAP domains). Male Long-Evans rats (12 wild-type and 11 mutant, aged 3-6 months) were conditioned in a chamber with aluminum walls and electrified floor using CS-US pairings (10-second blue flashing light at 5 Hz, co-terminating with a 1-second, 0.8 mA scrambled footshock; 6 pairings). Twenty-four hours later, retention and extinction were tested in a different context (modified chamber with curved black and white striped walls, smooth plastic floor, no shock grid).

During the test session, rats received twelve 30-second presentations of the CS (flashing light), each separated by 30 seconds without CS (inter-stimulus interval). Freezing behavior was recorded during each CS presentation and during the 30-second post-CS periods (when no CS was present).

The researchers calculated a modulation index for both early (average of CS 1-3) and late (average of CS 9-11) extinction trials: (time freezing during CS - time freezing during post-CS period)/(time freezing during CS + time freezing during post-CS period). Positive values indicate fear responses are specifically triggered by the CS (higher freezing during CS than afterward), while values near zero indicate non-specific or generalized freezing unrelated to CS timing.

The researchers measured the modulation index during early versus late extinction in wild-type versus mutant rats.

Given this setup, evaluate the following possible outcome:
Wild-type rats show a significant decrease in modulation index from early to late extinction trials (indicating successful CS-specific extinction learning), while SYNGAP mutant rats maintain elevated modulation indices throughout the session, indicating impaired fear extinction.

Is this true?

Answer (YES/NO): NO